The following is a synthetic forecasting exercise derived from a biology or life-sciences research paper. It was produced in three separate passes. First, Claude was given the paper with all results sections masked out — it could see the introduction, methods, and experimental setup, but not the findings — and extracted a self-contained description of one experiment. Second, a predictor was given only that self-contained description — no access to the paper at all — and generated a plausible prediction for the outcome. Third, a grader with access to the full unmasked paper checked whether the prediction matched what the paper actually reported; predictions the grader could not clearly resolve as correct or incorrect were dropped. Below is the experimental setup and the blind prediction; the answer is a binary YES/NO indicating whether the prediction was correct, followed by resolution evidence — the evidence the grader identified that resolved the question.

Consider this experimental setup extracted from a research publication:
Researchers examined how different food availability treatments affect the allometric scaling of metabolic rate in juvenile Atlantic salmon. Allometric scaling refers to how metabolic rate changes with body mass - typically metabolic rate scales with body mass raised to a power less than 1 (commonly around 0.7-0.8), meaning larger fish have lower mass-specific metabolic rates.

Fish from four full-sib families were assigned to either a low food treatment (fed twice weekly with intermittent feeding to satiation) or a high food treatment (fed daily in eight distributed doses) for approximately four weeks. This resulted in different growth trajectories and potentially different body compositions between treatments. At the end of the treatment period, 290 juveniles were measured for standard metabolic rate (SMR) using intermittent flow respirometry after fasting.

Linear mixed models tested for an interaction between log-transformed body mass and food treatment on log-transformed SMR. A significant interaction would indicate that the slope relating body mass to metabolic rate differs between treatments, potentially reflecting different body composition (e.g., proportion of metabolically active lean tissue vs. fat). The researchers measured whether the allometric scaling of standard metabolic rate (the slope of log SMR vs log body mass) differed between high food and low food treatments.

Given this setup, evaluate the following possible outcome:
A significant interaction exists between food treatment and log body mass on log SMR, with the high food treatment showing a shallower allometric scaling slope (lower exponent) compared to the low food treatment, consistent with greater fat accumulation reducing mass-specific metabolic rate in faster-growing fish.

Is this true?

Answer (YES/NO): NO